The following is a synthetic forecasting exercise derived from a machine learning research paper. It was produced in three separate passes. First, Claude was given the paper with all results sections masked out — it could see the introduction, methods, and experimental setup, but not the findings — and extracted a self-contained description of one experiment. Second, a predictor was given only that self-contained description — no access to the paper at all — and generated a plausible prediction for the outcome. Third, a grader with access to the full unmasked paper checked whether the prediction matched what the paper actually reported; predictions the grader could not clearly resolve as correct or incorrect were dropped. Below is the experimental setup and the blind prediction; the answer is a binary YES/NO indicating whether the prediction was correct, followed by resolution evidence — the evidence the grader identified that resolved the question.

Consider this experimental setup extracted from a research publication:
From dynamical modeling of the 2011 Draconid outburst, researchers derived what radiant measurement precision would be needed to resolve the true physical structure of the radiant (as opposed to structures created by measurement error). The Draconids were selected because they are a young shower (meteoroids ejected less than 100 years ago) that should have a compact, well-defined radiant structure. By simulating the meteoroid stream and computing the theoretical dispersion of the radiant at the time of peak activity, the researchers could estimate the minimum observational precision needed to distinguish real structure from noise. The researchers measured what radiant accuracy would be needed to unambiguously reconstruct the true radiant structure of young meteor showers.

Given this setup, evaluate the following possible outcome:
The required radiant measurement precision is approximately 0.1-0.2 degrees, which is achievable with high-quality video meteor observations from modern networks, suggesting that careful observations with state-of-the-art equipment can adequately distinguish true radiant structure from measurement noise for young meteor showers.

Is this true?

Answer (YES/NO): NO